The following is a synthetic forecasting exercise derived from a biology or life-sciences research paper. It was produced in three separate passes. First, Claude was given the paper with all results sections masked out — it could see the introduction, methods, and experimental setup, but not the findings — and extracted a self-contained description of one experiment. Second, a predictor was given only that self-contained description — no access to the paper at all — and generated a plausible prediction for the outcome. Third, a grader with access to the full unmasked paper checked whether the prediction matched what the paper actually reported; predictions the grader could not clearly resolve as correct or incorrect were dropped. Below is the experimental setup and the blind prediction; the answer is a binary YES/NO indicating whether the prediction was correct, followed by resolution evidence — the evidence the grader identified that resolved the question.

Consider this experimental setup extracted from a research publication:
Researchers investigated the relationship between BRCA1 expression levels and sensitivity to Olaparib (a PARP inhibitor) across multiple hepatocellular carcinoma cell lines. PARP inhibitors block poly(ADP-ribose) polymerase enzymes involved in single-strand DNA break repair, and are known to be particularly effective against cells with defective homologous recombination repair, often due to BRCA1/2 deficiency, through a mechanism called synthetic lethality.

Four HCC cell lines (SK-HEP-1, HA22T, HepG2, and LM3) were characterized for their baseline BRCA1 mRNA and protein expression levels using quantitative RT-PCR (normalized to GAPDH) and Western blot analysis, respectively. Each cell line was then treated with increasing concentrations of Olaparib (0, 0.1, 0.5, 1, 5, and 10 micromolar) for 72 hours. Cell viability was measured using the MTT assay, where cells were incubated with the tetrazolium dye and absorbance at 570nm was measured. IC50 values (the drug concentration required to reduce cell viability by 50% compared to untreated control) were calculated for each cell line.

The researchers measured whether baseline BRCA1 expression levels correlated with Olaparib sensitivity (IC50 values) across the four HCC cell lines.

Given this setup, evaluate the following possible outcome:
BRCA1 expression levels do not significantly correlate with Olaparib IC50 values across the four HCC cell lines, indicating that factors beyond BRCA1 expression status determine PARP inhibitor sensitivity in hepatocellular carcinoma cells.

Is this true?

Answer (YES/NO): NO